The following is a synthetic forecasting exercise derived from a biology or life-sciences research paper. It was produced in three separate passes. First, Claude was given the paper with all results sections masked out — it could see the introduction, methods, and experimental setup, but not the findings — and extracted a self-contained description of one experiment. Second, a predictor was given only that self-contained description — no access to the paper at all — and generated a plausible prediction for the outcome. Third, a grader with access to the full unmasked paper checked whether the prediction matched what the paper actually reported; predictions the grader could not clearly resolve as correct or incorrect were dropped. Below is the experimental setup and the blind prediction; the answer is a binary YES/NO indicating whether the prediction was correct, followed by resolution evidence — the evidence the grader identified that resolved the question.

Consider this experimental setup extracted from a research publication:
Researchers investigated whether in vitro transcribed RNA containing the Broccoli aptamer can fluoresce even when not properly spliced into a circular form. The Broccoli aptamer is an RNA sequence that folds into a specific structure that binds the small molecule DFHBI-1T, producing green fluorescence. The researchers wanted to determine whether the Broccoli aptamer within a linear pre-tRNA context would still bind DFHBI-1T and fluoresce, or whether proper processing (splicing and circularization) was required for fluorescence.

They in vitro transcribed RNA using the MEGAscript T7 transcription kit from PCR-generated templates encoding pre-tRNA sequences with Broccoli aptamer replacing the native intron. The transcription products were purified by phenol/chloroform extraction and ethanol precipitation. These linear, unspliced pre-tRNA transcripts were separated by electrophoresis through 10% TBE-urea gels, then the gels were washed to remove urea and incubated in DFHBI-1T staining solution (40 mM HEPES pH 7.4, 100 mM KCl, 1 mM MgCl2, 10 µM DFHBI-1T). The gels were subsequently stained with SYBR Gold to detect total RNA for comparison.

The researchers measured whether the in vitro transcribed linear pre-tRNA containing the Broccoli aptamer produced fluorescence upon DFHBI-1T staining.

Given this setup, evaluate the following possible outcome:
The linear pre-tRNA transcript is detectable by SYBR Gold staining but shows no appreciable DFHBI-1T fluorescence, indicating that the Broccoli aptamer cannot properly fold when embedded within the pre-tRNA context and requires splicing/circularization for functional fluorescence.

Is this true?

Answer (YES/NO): NO